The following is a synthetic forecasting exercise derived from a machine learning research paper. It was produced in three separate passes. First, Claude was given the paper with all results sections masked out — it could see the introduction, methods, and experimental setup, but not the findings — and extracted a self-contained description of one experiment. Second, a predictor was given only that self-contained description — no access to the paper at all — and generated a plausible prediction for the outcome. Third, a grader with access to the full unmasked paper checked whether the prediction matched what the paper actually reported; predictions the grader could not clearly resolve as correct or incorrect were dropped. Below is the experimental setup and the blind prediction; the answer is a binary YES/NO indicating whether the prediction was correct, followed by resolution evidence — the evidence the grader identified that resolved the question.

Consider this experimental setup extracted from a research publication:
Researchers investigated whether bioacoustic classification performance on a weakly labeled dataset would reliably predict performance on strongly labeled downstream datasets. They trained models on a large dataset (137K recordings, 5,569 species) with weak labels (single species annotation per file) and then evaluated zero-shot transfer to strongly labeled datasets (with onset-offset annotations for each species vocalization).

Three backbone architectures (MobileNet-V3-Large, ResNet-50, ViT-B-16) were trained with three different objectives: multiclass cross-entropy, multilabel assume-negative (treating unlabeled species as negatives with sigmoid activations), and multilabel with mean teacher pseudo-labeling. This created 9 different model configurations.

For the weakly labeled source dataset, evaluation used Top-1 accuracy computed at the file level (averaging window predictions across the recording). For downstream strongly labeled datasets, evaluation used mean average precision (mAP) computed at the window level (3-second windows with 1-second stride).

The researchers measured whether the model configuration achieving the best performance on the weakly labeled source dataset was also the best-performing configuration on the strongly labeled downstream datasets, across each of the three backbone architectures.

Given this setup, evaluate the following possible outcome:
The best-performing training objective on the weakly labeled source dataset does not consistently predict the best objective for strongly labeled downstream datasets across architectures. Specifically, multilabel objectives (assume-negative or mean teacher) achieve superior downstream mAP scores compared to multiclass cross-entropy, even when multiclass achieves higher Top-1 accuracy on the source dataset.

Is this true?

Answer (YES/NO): YES